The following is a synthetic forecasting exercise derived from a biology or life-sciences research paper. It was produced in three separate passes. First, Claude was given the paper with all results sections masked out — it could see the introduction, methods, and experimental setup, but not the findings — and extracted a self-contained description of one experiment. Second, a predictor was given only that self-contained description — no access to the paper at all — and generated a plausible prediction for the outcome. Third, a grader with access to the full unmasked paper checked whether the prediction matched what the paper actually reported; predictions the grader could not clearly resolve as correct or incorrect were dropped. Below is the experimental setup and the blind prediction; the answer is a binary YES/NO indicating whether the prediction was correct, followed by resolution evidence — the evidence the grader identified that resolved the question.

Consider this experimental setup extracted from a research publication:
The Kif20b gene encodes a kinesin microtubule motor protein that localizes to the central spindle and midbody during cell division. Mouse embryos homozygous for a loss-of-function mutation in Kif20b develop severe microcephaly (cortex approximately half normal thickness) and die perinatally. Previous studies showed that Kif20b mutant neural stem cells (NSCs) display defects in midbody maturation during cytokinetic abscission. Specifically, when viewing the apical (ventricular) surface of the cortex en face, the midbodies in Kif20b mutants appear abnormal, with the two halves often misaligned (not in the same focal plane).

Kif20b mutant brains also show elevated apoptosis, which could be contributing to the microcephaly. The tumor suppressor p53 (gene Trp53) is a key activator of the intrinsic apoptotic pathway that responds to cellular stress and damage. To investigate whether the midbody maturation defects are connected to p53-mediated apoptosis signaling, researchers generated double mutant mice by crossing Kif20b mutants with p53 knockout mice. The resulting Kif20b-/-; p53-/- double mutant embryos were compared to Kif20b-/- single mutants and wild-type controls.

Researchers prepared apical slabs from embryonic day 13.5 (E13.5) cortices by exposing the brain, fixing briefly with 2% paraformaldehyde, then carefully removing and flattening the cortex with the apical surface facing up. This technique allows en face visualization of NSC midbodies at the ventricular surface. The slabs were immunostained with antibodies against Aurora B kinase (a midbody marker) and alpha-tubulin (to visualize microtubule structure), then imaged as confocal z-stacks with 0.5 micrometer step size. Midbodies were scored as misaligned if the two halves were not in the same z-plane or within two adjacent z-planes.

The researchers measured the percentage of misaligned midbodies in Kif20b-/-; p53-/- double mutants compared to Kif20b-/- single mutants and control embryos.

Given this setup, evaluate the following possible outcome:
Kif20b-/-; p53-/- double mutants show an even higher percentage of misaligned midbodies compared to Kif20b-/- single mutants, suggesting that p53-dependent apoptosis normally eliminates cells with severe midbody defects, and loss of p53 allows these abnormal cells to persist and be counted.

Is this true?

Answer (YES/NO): NO